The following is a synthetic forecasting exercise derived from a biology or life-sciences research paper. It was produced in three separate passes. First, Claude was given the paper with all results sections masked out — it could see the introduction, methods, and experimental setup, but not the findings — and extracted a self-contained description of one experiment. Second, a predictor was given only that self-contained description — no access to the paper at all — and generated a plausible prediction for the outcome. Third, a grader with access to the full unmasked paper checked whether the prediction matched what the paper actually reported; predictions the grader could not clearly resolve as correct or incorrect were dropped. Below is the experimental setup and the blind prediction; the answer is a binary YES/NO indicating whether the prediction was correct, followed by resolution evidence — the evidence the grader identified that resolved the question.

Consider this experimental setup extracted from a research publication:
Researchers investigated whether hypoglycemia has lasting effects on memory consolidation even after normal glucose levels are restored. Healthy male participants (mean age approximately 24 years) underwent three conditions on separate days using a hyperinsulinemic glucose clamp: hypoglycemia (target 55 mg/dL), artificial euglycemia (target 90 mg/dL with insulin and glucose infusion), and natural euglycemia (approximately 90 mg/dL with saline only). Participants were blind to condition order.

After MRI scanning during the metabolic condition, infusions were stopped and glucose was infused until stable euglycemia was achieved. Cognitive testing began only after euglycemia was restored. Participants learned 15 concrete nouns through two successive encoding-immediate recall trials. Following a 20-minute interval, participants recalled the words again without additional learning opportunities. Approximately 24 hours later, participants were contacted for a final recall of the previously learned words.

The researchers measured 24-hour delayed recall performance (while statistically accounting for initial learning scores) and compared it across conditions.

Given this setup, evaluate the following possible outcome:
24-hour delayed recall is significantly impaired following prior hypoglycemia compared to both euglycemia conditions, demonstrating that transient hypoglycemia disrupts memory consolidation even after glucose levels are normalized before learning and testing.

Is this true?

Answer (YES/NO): YES